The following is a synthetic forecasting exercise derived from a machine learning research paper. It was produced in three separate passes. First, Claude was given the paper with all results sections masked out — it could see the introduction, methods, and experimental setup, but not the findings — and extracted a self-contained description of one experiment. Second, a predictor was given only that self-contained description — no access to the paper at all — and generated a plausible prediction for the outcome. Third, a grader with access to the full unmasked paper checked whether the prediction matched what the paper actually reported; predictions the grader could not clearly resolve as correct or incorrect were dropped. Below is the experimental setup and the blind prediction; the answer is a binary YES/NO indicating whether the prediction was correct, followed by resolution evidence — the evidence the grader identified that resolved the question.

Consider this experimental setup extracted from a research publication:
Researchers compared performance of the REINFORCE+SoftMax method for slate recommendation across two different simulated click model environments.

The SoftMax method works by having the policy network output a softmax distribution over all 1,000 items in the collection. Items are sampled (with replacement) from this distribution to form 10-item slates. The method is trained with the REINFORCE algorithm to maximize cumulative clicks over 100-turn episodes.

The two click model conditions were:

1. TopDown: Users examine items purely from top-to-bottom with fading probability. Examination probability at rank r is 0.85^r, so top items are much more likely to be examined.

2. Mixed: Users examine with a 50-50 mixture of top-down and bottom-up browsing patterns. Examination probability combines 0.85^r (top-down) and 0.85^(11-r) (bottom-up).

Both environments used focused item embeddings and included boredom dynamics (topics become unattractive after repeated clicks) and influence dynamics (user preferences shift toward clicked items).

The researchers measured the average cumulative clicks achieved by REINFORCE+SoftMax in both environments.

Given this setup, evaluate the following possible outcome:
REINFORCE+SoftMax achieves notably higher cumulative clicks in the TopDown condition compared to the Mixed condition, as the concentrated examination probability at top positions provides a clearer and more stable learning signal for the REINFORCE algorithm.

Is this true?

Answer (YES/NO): NO